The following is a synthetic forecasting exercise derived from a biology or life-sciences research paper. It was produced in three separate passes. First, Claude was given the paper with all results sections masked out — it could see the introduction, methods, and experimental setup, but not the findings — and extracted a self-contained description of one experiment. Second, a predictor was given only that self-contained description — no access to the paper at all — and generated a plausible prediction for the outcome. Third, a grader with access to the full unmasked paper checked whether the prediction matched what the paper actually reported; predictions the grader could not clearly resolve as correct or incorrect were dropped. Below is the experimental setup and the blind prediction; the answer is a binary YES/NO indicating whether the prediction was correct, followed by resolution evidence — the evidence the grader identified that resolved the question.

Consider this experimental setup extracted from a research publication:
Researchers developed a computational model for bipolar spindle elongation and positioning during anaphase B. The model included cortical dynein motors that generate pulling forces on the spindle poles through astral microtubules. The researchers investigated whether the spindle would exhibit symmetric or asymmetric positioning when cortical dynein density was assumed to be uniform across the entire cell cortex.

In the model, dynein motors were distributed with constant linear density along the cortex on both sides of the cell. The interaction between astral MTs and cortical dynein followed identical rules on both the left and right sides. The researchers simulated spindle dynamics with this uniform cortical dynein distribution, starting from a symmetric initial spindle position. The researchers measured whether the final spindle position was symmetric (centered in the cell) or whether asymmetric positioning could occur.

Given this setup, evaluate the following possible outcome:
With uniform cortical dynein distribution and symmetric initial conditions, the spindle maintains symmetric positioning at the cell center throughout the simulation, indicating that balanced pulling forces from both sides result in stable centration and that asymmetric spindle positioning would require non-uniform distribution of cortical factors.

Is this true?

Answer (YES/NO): YES